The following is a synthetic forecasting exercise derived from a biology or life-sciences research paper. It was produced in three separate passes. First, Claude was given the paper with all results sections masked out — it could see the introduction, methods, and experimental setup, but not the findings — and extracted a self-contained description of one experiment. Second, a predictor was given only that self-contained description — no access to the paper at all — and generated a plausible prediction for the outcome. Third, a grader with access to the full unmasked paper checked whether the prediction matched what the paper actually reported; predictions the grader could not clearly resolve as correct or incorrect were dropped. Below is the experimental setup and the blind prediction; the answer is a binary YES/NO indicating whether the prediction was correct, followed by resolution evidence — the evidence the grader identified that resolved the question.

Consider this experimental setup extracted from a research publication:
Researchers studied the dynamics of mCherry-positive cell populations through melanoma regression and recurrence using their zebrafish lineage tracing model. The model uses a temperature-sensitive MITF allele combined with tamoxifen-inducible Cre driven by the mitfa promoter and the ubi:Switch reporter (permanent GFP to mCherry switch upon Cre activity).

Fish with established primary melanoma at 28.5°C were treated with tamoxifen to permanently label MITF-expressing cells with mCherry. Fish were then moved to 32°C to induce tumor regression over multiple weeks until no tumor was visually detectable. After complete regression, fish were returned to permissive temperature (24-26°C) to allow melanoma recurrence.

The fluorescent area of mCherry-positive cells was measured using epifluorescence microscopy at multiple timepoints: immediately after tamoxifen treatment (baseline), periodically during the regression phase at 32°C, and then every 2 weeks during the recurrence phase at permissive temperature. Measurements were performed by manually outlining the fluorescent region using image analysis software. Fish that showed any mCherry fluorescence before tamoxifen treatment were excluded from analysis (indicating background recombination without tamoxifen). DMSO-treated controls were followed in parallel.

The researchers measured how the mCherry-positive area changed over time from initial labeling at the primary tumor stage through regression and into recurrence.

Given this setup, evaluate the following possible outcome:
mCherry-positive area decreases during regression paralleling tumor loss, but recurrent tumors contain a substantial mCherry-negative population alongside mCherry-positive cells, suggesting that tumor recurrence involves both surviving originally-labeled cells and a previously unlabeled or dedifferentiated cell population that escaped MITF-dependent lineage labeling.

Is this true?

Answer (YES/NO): NO